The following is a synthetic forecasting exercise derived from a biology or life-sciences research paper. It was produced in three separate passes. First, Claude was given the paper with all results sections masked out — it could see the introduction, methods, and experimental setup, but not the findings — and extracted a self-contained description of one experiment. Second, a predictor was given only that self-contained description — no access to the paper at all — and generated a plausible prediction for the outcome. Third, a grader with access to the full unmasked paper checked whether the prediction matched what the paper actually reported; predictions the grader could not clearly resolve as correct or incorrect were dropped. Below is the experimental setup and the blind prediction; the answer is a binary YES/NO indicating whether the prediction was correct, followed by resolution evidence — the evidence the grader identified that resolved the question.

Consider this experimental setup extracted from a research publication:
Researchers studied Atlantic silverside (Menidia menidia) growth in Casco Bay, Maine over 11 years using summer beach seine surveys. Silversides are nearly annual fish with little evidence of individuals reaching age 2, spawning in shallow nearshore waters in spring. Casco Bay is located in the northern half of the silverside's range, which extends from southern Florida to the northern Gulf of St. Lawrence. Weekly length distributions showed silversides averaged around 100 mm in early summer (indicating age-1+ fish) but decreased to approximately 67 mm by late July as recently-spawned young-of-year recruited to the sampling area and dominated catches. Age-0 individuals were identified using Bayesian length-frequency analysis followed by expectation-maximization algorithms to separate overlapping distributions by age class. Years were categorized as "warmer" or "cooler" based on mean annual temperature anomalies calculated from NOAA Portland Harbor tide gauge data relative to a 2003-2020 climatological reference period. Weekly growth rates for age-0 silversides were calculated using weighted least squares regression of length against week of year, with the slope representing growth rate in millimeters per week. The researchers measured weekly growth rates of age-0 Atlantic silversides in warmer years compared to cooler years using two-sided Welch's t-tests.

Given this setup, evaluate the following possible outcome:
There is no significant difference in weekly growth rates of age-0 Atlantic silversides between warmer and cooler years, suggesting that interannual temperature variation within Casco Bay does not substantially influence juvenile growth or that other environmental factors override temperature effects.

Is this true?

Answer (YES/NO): NO